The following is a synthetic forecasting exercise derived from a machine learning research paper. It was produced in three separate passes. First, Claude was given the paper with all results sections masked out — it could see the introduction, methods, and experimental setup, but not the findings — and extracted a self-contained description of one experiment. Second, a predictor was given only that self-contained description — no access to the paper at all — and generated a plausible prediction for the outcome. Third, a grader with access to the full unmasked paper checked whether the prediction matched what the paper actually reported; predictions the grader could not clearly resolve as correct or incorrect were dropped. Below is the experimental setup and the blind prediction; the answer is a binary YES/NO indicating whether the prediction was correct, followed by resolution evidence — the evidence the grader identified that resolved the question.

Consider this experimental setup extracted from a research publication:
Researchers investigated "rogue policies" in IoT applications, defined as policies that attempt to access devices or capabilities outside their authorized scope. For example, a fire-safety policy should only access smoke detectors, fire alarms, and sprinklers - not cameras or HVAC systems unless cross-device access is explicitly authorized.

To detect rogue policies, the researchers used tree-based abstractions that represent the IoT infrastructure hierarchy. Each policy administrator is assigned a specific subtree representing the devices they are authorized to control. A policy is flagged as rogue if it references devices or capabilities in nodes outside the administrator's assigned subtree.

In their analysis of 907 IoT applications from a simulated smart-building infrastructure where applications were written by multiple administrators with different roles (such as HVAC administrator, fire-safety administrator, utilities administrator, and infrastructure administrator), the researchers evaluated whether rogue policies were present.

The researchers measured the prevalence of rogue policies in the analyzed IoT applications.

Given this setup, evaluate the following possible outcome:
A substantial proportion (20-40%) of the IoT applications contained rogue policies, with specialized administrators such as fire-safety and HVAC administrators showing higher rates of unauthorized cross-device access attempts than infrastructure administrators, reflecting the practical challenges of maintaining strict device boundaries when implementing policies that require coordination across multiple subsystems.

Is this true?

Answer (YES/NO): NO